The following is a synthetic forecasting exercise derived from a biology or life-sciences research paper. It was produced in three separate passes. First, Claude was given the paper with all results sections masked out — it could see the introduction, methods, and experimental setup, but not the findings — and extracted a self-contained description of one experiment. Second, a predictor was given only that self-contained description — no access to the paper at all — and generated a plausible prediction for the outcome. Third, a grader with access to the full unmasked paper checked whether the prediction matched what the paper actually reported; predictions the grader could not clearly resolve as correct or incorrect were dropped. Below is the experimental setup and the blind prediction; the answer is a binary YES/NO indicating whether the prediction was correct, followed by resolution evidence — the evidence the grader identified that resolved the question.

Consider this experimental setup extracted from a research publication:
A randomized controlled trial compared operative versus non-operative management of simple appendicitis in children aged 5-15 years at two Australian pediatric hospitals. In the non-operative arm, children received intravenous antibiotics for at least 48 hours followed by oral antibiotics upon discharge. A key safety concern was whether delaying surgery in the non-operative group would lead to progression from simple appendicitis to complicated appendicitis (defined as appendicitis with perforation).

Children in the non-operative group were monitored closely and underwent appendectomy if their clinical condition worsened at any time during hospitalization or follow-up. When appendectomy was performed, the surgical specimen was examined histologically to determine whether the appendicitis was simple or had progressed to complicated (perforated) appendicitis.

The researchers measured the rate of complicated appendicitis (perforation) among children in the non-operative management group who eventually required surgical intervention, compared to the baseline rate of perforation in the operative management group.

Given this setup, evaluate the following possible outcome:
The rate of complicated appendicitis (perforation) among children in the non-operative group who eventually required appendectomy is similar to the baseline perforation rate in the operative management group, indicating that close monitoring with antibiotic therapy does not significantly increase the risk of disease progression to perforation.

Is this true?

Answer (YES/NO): YES